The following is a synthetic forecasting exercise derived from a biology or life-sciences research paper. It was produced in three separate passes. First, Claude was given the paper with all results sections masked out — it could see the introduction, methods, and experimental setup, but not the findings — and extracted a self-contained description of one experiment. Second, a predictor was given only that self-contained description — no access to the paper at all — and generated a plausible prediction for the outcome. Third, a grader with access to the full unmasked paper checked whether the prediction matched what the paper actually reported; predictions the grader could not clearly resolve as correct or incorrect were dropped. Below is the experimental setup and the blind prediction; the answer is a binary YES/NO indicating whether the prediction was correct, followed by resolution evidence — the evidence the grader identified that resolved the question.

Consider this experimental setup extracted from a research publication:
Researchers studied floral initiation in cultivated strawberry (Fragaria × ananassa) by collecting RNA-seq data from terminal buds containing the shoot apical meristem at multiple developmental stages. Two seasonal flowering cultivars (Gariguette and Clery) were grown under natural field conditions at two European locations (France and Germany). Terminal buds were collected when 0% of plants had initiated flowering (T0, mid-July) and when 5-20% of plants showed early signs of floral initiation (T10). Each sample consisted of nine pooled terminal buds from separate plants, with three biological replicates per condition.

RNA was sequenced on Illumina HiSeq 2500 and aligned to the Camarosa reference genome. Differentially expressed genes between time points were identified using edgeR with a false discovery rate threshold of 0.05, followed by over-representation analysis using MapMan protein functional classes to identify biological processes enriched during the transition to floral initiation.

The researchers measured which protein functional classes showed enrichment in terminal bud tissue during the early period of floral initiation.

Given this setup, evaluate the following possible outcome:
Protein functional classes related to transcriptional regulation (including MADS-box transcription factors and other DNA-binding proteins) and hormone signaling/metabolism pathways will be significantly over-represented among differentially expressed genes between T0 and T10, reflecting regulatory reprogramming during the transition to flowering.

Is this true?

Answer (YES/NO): NO